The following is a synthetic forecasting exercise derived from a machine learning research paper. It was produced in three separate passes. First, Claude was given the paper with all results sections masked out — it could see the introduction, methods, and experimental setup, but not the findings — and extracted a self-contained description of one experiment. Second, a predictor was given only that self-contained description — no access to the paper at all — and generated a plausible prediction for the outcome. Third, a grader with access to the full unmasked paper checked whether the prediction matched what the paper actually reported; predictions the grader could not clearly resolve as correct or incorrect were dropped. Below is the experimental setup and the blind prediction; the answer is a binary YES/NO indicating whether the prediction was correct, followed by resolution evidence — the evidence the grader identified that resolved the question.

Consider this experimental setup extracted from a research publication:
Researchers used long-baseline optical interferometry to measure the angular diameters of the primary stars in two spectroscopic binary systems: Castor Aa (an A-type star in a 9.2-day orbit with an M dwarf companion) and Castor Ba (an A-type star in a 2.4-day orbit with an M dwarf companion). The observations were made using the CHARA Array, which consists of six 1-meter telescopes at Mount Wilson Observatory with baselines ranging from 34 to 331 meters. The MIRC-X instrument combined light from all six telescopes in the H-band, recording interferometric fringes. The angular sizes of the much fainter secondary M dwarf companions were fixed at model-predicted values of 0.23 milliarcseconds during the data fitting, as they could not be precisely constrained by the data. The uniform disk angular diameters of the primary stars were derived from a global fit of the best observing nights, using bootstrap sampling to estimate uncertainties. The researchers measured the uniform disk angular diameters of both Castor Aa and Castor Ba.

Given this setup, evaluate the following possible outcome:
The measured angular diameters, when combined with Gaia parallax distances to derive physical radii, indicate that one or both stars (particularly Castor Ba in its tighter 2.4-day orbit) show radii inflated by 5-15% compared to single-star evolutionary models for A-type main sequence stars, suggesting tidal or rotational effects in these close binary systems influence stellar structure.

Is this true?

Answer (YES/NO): NO